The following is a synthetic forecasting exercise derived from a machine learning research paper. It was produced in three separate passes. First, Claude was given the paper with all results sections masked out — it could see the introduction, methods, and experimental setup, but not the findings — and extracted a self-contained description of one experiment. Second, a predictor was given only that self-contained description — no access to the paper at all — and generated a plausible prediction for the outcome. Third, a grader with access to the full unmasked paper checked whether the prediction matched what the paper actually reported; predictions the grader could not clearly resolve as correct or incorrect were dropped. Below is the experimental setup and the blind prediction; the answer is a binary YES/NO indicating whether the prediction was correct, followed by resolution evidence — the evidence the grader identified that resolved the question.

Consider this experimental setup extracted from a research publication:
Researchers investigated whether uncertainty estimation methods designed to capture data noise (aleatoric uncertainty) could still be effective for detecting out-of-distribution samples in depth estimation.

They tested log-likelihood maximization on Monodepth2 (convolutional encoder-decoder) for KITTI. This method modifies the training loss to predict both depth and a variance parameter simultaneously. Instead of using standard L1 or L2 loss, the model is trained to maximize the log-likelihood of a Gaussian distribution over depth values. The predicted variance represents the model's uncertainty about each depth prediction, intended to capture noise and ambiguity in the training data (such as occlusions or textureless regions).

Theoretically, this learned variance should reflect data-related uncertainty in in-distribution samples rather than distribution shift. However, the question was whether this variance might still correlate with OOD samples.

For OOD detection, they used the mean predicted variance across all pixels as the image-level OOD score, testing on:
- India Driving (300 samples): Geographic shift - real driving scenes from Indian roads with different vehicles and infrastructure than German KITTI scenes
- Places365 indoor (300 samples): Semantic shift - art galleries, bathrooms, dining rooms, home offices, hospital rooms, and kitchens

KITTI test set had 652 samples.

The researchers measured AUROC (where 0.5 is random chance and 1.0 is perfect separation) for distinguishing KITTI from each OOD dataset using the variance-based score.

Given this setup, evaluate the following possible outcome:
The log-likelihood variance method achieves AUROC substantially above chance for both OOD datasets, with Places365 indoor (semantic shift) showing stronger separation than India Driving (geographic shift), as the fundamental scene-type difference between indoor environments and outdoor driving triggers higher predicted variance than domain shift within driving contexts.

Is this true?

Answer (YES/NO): NO